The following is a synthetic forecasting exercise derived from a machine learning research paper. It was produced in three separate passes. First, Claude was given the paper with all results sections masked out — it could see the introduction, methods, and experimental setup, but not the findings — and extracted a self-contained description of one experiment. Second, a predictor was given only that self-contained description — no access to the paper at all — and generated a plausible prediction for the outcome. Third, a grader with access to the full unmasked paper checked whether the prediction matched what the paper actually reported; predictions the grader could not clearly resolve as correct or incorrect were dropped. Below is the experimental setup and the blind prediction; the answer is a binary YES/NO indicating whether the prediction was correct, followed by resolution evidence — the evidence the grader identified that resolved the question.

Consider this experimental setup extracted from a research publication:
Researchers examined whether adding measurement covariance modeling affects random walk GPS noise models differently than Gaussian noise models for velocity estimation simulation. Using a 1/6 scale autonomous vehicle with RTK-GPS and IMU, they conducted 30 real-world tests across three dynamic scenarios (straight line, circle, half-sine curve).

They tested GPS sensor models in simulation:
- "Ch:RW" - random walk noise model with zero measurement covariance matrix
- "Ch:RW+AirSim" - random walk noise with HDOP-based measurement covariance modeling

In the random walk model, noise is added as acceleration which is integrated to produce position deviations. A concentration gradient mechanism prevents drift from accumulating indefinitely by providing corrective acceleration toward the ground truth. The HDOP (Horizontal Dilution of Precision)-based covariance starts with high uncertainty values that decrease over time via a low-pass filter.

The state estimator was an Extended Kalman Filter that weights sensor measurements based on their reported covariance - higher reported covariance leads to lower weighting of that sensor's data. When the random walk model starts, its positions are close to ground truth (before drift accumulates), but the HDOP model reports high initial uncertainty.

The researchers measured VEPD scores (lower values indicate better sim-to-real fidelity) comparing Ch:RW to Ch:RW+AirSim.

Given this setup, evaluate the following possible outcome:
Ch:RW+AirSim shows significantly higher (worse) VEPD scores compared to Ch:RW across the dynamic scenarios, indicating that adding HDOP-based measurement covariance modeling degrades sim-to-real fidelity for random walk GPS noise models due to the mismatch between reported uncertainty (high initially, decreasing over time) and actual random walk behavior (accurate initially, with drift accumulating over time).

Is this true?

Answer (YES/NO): NO